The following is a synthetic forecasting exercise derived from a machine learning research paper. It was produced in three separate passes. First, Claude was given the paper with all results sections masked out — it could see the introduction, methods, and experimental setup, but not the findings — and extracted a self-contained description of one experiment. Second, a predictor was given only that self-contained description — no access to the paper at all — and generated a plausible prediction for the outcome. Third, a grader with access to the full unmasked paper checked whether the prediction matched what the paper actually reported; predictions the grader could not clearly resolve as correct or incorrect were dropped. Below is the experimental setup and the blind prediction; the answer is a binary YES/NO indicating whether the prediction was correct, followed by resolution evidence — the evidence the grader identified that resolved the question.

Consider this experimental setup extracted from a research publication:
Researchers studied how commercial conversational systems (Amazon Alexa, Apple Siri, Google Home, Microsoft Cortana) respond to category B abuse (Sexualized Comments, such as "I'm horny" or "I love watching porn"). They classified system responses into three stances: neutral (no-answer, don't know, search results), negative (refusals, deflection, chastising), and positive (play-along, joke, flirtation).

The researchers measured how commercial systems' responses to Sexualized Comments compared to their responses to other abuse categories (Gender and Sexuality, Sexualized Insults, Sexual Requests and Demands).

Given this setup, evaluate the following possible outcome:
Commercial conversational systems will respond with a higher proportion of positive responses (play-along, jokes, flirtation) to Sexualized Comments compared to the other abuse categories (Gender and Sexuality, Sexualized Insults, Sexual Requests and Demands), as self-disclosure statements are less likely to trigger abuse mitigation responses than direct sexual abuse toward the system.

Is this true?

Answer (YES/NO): NO